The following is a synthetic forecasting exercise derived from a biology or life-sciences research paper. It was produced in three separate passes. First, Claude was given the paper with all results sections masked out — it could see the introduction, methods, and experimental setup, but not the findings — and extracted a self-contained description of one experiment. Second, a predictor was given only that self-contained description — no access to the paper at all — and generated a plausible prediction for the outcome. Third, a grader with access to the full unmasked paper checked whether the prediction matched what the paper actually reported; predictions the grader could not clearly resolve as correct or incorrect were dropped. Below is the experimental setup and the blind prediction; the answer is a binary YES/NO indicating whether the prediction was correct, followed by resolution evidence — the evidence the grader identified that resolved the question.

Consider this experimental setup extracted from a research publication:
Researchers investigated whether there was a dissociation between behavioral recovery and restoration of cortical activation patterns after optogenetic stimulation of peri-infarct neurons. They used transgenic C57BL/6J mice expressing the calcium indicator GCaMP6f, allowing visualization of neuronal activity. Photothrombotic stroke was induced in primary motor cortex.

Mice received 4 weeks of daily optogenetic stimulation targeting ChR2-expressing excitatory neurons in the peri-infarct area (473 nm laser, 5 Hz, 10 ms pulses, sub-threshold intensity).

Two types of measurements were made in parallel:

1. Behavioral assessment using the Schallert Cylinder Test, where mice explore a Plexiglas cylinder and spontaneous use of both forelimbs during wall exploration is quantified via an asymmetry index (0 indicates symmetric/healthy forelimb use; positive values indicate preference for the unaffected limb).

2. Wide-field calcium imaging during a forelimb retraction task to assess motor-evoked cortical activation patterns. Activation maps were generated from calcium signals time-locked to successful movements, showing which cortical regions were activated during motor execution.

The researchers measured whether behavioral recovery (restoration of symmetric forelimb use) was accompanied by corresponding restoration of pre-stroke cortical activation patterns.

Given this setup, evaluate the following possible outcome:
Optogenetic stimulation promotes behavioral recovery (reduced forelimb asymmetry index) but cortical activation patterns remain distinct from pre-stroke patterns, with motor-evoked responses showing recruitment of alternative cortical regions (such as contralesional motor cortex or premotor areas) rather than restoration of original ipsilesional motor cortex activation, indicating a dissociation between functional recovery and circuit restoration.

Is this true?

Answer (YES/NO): YES